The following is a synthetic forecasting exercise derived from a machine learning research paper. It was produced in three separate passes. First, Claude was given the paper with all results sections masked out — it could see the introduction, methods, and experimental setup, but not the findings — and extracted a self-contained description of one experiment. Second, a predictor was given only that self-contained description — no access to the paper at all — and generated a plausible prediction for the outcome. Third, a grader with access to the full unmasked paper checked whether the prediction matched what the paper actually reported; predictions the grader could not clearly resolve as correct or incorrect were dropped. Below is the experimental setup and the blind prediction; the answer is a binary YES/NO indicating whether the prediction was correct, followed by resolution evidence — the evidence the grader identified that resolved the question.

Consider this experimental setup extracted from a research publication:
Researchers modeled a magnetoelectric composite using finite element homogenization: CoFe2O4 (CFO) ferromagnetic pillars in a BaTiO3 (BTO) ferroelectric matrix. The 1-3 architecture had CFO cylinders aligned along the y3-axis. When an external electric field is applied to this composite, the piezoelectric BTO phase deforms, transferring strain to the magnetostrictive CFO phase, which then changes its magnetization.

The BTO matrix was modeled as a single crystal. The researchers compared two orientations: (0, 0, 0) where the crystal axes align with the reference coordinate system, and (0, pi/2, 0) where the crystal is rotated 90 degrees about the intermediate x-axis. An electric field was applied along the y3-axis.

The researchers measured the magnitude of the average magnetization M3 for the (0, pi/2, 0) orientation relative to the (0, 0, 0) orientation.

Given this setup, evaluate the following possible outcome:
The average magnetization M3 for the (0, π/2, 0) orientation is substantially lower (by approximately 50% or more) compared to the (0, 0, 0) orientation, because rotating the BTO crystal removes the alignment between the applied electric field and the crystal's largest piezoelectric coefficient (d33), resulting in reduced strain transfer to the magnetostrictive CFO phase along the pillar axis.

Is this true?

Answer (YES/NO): YES